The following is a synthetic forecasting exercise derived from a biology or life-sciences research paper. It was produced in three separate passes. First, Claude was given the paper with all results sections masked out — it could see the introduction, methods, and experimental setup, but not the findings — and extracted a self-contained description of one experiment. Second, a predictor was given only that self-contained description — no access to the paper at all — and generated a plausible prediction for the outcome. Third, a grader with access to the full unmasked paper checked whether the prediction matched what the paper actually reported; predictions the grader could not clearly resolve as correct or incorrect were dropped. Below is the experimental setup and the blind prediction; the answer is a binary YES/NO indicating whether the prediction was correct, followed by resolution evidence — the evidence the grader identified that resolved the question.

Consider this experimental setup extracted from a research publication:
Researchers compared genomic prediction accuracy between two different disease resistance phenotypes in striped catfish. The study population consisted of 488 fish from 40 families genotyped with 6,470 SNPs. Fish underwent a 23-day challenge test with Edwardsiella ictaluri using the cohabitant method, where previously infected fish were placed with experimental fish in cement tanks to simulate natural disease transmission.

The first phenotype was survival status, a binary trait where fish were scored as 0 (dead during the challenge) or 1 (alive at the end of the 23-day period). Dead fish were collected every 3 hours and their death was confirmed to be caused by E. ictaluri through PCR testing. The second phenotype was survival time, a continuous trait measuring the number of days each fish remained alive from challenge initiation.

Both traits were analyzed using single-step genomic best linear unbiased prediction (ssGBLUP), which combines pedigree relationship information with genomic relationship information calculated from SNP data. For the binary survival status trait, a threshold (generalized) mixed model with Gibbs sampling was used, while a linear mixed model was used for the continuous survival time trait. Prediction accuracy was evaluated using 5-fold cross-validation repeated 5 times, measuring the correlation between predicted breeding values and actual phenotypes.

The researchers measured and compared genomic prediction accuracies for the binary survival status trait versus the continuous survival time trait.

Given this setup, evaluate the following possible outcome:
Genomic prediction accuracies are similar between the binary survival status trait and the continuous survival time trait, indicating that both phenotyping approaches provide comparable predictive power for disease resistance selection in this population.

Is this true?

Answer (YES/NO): YES